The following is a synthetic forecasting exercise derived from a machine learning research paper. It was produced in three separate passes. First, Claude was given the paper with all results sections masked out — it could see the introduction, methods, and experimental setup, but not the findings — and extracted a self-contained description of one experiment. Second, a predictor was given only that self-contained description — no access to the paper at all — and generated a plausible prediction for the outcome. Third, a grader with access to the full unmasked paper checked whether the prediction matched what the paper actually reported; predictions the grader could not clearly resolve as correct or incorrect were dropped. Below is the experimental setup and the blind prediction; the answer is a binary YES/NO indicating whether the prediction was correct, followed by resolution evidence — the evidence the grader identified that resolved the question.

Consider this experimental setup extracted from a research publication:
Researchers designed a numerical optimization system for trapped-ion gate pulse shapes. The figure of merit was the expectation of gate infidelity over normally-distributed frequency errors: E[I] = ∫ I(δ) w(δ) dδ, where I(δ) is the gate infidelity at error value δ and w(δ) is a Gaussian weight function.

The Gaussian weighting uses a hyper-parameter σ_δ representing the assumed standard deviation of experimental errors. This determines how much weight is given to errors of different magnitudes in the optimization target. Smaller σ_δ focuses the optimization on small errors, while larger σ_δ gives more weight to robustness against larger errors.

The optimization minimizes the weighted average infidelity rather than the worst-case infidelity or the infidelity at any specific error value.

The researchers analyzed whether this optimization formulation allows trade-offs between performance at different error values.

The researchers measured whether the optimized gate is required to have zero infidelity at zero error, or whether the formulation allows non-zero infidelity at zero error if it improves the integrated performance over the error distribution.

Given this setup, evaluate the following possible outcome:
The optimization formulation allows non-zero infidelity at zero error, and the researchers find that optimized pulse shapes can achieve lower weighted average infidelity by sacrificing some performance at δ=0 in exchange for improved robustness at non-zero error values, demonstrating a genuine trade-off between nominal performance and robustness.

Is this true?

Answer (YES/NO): YES